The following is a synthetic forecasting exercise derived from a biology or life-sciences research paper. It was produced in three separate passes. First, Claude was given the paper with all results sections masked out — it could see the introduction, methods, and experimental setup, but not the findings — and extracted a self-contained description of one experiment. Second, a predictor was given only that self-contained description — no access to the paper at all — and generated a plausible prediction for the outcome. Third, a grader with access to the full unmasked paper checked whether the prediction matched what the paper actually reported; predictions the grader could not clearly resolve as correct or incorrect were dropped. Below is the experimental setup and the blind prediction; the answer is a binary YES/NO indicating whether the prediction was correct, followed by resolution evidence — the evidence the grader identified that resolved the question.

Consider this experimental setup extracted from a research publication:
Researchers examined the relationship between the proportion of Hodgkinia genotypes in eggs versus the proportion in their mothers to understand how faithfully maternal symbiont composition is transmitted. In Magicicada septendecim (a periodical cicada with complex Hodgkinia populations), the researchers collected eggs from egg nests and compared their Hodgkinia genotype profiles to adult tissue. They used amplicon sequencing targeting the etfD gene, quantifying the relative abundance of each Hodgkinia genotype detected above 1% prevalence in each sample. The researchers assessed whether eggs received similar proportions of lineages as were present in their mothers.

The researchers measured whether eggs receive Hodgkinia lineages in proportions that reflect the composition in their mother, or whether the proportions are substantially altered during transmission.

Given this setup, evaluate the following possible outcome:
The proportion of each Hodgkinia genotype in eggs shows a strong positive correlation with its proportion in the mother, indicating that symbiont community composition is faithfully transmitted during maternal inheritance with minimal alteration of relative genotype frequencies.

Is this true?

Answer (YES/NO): YES